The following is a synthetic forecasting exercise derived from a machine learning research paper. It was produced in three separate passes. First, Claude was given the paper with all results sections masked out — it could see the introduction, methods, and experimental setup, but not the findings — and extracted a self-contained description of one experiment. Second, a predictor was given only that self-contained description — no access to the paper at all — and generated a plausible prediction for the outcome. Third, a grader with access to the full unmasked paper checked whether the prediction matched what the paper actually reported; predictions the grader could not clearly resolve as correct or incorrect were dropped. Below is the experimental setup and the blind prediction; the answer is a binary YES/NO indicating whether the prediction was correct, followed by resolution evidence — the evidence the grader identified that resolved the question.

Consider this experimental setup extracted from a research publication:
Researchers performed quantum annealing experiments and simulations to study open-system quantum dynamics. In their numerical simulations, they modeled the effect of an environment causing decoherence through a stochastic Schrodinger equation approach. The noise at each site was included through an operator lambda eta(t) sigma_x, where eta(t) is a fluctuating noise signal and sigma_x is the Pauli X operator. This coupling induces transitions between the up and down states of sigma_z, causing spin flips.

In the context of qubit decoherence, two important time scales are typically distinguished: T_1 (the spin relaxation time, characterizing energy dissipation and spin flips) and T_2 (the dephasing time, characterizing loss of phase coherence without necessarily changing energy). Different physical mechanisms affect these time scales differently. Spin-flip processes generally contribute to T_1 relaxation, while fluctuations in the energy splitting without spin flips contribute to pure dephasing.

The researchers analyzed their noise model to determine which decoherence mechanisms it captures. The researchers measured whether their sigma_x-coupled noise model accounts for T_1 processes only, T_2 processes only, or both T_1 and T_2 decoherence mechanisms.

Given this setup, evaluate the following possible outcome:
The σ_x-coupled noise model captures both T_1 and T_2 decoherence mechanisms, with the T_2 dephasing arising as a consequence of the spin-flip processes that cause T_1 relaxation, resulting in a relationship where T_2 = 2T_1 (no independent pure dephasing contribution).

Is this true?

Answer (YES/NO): NO